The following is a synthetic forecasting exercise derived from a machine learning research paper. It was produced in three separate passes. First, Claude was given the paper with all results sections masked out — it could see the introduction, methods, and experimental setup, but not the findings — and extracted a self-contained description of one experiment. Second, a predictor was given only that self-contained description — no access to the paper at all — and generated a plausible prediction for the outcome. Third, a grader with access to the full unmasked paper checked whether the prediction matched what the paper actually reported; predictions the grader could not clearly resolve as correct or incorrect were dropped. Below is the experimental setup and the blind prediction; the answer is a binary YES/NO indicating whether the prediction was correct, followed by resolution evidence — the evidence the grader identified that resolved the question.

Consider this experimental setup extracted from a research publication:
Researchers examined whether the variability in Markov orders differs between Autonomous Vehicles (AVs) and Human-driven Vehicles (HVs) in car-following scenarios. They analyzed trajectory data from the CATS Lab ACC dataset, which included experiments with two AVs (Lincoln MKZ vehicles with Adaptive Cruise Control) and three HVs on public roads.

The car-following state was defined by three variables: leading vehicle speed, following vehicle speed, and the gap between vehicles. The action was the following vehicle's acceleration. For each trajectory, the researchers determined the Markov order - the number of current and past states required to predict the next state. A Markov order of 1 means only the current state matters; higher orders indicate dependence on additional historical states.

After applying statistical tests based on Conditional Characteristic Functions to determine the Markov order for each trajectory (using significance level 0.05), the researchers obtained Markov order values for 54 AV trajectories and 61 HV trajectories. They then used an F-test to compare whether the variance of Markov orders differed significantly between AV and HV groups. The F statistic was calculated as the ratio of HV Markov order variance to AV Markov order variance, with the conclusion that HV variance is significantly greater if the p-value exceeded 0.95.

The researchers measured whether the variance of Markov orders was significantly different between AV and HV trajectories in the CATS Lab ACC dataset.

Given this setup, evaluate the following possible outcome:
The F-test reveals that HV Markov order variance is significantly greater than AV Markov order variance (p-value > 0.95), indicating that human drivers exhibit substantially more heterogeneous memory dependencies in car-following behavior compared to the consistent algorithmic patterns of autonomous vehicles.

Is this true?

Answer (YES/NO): YES